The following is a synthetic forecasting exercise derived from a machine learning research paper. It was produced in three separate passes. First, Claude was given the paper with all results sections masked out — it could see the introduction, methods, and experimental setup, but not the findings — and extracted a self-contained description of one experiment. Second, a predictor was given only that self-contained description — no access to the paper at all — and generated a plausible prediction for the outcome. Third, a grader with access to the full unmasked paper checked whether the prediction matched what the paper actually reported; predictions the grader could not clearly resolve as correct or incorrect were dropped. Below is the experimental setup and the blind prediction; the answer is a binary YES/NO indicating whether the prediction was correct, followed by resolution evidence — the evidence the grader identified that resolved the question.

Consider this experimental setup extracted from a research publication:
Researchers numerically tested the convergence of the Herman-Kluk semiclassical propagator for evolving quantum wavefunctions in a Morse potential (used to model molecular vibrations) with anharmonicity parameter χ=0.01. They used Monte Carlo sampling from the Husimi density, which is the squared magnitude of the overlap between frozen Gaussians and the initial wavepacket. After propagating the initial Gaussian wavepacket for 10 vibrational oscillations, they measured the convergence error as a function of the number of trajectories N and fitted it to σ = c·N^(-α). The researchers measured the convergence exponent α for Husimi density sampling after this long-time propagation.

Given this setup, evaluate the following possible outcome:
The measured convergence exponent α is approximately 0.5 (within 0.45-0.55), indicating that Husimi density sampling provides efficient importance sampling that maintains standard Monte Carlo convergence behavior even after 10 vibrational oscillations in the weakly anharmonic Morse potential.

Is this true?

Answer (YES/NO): NO